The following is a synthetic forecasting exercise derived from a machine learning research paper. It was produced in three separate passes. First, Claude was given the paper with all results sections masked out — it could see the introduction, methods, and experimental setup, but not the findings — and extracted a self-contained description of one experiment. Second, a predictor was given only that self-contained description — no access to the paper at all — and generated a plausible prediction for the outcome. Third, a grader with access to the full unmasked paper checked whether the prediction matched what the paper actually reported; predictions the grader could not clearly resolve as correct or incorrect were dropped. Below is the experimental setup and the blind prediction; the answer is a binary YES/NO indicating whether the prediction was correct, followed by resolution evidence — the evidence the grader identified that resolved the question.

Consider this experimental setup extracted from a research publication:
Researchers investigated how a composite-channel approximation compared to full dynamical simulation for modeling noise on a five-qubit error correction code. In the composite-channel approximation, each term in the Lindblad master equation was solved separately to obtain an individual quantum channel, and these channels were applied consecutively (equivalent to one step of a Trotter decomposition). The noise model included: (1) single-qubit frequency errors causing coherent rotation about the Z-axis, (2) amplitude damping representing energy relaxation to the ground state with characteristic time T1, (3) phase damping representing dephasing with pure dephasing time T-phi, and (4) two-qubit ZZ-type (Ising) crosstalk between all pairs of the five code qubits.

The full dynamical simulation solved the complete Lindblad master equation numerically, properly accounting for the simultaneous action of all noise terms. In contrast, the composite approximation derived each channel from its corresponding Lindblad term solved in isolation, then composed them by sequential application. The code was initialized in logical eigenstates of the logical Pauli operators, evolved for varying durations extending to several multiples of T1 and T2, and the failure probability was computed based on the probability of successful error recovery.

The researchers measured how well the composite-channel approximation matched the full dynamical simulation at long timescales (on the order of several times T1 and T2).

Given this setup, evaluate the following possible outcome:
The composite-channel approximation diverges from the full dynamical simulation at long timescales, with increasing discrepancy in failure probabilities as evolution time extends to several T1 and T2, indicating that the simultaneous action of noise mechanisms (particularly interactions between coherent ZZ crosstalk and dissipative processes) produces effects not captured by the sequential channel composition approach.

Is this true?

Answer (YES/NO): YES